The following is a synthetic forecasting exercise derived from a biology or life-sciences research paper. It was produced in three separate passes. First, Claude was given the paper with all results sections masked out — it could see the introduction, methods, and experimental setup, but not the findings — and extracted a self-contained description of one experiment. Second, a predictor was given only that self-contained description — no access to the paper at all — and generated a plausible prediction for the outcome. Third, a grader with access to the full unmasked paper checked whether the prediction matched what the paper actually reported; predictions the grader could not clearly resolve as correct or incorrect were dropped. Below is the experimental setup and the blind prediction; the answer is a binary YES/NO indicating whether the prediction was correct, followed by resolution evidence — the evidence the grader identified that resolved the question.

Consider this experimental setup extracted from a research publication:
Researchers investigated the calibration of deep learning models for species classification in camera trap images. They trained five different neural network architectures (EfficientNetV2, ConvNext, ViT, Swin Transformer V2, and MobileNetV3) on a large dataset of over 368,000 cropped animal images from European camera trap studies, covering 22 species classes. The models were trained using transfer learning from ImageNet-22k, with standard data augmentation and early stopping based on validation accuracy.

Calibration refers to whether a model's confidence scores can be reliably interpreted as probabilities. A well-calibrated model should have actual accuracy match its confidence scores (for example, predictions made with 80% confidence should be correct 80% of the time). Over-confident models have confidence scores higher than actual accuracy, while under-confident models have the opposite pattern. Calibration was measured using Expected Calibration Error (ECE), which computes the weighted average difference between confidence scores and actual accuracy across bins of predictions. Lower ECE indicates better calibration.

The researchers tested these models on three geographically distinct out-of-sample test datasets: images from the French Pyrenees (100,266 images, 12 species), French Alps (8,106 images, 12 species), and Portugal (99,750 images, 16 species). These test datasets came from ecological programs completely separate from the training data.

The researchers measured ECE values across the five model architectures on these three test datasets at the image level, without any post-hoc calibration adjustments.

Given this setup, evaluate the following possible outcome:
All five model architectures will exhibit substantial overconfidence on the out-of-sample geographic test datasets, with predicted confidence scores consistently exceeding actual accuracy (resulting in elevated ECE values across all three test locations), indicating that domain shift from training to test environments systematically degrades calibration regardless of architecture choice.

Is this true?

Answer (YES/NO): NO